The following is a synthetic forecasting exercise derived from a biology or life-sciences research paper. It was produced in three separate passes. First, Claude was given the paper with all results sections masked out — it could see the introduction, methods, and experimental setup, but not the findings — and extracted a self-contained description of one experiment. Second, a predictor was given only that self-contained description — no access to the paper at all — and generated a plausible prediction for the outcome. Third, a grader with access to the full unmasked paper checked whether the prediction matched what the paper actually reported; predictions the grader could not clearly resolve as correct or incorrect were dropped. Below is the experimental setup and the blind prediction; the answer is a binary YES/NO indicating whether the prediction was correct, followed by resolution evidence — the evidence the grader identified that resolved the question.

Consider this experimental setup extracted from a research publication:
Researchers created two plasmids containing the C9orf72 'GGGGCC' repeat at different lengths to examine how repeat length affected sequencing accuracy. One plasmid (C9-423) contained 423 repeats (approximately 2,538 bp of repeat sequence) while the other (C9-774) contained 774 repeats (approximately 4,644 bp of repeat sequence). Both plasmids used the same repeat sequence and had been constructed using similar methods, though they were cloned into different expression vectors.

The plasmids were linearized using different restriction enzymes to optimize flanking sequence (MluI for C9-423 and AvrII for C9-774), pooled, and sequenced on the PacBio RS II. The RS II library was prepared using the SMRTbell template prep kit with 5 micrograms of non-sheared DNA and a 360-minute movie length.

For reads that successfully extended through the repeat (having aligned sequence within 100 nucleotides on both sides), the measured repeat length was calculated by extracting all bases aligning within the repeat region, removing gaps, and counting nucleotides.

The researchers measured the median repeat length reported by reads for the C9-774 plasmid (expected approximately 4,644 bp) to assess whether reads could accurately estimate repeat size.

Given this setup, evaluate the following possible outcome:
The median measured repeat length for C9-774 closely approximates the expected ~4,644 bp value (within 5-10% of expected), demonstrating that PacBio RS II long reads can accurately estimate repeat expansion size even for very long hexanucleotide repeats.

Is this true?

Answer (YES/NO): NO